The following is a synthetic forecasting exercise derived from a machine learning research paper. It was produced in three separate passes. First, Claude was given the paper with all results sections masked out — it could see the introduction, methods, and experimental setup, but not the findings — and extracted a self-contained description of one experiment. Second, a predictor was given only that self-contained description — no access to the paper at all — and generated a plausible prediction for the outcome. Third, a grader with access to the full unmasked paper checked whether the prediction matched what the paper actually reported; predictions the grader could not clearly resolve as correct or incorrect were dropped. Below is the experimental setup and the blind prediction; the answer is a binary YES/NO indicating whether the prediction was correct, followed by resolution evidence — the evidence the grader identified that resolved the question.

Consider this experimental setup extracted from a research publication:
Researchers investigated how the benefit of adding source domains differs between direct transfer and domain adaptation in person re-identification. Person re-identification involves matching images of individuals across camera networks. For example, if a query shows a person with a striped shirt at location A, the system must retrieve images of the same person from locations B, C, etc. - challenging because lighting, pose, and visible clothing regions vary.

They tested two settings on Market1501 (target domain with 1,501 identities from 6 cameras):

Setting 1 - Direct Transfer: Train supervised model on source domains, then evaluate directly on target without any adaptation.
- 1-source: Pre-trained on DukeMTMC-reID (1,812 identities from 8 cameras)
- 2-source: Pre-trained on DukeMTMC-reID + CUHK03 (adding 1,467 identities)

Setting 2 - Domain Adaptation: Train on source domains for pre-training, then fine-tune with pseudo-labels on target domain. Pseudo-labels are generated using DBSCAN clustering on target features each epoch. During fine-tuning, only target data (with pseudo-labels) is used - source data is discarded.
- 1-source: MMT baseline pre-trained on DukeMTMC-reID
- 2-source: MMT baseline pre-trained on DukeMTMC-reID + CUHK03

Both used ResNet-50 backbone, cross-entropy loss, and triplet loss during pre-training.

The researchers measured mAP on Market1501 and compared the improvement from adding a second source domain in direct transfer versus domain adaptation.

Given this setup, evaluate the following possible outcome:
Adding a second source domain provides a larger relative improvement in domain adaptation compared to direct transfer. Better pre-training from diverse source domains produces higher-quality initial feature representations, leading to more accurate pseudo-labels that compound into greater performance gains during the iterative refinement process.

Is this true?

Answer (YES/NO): NO